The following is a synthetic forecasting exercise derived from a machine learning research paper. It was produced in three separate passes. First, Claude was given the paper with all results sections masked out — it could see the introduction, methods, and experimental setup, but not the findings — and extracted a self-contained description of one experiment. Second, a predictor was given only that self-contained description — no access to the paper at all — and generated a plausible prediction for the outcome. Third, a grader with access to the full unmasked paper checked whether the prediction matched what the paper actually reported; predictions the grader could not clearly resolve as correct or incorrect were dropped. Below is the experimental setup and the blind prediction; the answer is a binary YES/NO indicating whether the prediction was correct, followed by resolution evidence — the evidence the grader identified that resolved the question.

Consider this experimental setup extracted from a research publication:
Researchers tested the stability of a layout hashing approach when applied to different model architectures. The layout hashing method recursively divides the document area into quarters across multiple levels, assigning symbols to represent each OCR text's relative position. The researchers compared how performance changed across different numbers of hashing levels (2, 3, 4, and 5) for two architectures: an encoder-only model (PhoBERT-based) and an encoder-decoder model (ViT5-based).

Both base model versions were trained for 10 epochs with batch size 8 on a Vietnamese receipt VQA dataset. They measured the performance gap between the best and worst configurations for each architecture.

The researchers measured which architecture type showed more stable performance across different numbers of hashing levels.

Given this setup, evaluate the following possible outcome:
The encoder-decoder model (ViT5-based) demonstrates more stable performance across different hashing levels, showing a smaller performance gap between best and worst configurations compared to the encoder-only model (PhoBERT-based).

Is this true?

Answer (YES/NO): YES